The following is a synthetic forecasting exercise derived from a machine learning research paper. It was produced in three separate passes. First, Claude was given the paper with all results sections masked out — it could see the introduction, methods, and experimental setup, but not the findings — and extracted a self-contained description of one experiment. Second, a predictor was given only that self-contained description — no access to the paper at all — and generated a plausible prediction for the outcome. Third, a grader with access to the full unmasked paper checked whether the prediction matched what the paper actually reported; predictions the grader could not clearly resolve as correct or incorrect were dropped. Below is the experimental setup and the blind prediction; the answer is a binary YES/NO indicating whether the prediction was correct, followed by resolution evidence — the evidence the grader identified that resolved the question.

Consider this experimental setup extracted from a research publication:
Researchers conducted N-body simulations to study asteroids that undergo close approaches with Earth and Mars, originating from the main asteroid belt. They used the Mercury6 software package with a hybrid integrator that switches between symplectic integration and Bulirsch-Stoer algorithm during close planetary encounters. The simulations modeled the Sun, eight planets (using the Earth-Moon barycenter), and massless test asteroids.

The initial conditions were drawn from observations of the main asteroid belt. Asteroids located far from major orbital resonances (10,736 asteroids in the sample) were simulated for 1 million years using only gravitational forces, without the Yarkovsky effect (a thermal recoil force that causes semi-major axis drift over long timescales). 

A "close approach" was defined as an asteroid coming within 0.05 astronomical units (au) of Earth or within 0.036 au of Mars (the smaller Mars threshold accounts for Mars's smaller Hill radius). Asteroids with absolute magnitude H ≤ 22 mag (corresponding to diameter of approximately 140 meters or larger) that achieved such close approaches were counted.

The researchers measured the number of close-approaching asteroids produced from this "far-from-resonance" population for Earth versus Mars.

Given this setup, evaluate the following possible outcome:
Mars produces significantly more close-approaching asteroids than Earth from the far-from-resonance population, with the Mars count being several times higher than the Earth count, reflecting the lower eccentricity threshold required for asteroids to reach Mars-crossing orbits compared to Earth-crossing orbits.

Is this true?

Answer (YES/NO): YES